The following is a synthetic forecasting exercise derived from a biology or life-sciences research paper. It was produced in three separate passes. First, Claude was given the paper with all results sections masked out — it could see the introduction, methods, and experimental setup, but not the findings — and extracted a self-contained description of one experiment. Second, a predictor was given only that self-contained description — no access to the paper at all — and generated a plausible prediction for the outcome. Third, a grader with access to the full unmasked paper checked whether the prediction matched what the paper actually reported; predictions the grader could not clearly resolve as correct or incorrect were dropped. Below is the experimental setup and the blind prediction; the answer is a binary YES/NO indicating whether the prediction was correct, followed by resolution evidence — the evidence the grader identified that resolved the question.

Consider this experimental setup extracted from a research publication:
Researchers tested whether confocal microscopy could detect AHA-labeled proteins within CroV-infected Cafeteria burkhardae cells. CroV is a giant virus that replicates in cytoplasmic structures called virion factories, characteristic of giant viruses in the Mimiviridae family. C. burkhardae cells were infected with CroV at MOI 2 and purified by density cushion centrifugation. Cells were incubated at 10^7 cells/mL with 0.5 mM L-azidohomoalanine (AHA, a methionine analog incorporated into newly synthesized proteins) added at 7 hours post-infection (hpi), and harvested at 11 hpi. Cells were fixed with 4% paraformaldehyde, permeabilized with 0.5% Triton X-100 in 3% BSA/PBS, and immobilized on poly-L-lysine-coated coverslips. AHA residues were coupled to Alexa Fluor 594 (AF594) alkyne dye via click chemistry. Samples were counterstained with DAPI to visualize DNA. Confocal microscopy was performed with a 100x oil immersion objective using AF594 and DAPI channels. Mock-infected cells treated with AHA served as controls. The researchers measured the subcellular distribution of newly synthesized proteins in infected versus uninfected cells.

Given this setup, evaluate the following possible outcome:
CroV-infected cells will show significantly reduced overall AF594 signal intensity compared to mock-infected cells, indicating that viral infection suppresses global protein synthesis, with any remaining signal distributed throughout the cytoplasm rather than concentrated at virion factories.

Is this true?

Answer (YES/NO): NO